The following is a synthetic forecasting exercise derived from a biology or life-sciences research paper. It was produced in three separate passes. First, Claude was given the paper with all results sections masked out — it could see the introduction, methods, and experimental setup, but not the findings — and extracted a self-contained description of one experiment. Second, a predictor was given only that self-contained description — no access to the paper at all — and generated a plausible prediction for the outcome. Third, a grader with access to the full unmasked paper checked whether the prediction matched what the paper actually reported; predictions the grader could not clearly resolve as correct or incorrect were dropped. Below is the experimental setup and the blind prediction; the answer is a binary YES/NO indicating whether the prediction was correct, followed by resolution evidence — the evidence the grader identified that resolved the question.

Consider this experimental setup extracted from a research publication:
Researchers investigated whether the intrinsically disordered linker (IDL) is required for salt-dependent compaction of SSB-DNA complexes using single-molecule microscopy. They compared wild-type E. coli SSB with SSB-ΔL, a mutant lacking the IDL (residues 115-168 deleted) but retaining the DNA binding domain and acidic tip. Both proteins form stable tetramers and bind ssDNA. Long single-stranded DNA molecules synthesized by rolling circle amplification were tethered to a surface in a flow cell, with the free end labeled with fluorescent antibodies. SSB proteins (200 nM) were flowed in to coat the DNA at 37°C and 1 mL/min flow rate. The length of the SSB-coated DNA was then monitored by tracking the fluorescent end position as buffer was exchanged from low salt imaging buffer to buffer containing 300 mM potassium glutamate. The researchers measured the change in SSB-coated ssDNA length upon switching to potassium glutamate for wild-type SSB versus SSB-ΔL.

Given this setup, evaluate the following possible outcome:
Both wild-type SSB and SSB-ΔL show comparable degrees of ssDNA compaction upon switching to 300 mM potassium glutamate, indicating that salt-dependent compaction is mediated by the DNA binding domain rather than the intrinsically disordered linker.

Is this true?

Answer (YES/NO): NO